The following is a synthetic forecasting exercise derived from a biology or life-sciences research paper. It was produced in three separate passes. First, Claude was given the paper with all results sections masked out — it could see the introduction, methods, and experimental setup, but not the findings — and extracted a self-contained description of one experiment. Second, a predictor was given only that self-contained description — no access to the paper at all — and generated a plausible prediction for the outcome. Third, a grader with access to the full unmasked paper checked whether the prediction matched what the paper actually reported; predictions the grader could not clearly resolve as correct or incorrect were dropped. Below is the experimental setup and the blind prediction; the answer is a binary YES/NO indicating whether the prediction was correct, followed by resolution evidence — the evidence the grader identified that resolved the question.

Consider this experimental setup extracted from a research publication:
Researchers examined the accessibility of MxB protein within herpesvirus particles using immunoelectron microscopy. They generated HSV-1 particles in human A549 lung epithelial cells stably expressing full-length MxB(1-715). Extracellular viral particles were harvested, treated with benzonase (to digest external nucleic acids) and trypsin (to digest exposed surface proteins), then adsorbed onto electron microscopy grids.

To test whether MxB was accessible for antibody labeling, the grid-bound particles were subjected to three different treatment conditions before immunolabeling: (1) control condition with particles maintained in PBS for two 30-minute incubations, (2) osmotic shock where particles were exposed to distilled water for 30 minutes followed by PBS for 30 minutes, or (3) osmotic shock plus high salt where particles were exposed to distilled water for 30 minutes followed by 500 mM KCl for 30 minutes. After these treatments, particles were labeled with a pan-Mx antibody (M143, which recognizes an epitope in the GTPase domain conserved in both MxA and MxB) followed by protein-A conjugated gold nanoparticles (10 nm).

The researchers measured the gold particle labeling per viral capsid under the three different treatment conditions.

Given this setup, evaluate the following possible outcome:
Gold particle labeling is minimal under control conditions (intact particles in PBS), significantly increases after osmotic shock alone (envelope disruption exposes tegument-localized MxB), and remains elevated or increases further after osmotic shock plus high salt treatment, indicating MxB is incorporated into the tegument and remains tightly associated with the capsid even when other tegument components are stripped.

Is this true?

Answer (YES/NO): NO